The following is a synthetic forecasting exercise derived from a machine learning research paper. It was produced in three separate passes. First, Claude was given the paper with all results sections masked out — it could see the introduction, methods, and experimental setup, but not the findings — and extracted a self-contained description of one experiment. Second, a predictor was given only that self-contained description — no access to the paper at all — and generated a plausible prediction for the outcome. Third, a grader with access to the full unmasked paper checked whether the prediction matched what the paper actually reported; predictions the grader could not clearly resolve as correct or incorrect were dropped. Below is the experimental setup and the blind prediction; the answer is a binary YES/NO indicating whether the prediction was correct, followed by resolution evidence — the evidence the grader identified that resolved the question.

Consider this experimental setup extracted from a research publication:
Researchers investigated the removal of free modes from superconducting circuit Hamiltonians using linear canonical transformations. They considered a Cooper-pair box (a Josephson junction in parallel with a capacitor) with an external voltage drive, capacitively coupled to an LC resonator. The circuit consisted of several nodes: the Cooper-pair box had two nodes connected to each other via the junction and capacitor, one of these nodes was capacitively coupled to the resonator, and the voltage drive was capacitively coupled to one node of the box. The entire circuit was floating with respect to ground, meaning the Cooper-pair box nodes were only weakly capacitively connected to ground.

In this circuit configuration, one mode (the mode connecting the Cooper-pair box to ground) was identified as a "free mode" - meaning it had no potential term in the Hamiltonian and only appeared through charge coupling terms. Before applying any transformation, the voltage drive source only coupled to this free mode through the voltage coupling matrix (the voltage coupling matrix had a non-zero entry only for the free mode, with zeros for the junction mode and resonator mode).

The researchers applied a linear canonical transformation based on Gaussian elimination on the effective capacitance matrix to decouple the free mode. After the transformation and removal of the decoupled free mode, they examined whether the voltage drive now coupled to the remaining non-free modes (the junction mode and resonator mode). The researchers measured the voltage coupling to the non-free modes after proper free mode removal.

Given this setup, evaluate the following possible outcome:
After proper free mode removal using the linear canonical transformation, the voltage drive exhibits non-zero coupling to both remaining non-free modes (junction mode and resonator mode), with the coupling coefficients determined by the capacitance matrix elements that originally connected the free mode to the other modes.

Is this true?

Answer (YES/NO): YES